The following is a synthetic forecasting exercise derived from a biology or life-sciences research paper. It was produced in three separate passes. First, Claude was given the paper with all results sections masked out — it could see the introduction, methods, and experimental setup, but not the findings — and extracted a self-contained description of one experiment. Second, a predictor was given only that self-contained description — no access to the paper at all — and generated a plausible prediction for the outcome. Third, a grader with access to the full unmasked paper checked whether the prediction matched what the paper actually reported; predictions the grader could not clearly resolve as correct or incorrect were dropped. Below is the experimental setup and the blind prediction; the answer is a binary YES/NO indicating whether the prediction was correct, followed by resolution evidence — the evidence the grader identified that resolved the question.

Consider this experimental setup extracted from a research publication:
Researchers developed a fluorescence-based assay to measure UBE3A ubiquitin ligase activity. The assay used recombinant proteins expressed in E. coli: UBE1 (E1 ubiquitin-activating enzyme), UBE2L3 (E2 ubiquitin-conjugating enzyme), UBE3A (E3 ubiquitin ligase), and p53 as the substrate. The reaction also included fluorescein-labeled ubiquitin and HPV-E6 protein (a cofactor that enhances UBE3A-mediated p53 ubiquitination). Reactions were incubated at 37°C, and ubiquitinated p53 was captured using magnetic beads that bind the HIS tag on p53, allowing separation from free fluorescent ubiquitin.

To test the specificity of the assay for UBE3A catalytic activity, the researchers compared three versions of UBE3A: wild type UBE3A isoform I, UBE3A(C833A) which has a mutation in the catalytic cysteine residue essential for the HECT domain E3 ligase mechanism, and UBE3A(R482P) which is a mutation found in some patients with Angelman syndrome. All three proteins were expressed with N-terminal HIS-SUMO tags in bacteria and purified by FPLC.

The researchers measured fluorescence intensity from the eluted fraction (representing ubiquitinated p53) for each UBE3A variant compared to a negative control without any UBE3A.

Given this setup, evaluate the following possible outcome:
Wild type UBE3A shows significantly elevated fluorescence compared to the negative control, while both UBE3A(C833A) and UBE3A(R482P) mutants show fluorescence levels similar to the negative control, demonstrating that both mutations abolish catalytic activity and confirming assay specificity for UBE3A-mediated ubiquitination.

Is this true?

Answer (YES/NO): NO